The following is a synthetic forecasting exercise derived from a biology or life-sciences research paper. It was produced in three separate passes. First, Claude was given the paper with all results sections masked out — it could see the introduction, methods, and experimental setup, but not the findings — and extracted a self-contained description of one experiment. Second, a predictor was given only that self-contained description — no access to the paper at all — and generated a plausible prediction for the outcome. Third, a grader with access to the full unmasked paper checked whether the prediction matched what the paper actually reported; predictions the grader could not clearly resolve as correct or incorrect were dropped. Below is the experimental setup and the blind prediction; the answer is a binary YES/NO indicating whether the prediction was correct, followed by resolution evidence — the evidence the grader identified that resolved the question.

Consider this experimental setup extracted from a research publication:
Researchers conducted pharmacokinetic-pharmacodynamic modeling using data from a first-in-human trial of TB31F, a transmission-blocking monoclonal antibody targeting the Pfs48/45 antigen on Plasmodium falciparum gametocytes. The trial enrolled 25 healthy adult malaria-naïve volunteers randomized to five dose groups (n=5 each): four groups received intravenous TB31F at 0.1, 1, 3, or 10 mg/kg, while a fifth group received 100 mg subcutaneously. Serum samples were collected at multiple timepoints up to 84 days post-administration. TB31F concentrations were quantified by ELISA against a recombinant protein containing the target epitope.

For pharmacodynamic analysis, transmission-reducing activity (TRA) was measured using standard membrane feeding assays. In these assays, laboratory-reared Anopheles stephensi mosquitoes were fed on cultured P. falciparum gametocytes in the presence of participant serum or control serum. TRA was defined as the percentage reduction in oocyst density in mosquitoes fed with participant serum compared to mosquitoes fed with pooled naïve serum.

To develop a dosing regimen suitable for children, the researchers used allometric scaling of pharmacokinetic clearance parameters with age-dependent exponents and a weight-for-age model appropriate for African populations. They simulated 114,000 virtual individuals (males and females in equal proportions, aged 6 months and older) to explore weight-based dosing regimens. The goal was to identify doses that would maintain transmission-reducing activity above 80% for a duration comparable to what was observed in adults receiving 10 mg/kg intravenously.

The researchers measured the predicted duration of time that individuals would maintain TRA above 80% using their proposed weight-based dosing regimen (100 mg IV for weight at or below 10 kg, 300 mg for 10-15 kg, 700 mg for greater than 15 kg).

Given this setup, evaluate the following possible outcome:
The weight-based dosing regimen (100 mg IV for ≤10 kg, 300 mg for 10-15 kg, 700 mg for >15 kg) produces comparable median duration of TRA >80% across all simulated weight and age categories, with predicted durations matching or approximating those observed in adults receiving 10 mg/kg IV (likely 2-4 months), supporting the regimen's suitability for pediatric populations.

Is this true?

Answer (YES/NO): NO